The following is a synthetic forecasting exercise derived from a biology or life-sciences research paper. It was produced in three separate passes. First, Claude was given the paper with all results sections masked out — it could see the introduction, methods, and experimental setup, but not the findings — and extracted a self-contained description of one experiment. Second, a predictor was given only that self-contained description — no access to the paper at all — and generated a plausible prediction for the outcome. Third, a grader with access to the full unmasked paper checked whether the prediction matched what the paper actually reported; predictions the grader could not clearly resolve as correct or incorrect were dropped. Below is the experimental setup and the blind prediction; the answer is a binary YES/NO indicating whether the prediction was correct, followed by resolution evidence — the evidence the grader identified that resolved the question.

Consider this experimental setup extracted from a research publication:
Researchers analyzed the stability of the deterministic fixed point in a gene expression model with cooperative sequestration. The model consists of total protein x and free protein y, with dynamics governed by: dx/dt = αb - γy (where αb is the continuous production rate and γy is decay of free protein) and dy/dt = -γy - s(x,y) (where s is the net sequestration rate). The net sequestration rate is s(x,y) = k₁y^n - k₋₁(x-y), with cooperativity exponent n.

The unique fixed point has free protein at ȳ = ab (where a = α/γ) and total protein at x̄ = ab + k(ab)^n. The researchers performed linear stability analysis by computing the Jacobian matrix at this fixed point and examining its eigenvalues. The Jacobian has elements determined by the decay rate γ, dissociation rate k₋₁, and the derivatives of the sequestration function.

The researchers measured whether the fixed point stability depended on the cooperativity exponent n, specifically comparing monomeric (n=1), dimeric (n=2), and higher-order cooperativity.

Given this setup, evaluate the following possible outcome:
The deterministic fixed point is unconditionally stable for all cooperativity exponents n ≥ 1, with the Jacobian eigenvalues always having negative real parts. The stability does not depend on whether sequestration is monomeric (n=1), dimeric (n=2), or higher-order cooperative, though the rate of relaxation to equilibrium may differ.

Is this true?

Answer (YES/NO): YES